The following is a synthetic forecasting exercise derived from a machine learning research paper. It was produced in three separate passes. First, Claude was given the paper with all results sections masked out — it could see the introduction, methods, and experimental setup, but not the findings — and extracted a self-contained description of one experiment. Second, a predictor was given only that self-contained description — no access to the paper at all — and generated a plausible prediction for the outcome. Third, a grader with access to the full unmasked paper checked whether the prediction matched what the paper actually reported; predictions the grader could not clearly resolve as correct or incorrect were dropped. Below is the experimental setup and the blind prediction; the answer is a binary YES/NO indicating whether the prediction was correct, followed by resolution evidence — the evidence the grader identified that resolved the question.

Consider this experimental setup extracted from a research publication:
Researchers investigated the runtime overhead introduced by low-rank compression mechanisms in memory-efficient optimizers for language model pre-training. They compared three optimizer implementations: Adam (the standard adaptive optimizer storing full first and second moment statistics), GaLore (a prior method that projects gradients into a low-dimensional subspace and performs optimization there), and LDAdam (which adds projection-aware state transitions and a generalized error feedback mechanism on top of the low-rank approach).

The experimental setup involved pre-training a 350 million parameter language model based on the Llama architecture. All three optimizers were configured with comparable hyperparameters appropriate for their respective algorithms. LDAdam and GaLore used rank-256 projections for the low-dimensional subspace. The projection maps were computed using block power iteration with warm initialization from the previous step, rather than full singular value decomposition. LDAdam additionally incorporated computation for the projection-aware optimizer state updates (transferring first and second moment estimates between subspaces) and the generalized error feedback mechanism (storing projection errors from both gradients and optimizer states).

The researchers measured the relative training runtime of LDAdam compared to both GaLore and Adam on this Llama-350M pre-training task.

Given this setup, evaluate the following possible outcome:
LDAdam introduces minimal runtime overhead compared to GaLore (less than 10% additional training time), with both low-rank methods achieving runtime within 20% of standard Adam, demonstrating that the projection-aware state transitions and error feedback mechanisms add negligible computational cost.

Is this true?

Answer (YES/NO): NO